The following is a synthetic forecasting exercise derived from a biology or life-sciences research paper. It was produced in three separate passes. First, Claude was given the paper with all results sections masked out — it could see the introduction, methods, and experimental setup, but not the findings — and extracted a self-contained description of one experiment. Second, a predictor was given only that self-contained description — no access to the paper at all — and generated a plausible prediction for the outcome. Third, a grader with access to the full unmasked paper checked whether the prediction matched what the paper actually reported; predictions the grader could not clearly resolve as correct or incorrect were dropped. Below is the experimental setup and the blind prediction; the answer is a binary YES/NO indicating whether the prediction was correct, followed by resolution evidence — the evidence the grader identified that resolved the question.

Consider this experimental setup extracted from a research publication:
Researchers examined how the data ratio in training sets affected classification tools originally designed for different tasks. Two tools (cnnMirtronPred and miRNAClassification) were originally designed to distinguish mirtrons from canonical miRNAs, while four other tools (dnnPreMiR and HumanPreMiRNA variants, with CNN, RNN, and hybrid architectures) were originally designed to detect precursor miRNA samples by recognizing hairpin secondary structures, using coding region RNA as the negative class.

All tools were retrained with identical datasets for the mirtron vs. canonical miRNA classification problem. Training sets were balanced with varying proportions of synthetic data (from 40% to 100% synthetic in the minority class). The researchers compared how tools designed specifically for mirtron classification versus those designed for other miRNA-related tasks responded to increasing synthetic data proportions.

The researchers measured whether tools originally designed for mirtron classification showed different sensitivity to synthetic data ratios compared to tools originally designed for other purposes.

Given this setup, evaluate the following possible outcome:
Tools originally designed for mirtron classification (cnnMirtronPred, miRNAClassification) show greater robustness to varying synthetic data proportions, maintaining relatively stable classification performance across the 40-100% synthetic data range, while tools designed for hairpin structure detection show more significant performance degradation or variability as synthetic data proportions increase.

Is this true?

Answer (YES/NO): NO